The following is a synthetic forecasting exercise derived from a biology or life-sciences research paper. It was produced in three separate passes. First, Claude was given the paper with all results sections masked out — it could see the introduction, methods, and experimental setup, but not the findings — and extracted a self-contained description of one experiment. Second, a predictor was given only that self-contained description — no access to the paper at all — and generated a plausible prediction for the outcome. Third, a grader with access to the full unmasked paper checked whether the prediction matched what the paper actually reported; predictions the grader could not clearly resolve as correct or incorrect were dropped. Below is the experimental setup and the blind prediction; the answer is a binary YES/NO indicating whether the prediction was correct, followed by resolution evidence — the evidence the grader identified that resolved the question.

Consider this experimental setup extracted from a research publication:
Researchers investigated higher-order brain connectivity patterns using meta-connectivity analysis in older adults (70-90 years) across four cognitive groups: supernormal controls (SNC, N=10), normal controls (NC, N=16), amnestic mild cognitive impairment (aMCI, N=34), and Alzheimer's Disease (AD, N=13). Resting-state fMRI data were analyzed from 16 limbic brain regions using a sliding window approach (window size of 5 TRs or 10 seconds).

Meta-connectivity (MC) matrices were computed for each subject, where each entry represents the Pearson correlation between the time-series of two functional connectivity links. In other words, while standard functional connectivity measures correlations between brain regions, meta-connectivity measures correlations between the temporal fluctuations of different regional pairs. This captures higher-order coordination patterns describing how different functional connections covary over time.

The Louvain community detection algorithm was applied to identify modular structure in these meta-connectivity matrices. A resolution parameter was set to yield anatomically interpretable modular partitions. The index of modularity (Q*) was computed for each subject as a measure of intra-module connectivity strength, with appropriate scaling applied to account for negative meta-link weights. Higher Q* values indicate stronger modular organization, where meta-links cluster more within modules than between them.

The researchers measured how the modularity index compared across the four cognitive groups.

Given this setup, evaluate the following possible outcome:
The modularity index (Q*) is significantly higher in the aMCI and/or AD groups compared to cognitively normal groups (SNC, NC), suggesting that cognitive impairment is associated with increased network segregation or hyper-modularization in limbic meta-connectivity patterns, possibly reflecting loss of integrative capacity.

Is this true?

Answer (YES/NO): NO